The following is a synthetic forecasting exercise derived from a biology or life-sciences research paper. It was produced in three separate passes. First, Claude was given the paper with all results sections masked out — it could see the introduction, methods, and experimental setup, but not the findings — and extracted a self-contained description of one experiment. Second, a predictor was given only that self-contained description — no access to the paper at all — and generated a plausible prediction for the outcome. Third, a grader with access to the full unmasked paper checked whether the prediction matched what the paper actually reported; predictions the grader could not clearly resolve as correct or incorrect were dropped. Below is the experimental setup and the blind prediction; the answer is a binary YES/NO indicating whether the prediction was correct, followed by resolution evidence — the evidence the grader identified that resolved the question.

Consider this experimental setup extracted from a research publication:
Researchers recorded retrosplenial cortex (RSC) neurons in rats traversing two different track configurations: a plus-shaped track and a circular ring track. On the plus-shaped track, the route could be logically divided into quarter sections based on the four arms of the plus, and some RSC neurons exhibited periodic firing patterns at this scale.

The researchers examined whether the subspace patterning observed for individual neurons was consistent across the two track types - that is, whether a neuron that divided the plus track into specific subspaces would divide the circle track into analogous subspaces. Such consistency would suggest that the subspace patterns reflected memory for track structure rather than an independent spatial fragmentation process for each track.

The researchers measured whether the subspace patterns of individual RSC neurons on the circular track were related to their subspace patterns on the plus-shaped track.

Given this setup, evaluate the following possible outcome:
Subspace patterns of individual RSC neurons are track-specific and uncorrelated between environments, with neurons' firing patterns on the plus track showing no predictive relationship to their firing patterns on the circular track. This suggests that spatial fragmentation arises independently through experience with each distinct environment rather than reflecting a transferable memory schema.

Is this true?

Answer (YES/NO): YES